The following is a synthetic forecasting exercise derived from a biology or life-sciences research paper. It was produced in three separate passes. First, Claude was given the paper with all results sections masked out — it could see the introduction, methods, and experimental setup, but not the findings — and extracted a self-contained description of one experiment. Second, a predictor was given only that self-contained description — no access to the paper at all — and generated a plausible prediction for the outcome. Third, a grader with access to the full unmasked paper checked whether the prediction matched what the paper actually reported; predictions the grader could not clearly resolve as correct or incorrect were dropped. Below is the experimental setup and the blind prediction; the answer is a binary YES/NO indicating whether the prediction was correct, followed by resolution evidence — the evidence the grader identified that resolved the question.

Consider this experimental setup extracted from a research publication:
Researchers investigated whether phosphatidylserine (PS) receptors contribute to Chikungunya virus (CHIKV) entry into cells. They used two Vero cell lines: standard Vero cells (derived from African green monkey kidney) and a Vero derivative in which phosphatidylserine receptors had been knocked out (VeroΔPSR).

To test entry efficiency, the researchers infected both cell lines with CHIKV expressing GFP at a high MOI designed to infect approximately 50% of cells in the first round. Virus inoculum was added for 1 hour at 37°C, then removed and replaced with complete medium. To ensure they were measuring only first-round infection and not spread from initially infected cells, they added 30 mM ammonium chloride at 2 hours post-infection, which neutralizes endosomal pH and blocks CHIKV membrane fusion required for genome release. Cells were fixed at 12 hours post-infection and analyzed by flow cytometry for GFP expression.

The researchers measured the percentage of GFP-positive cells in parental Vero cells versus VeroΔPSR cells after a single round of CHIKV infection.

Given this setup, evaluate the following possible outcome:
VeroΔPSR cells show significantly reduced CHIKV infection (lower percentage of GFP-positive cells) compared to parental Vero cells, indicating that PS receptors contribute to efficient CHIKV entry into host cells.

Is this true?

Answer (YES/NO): YES